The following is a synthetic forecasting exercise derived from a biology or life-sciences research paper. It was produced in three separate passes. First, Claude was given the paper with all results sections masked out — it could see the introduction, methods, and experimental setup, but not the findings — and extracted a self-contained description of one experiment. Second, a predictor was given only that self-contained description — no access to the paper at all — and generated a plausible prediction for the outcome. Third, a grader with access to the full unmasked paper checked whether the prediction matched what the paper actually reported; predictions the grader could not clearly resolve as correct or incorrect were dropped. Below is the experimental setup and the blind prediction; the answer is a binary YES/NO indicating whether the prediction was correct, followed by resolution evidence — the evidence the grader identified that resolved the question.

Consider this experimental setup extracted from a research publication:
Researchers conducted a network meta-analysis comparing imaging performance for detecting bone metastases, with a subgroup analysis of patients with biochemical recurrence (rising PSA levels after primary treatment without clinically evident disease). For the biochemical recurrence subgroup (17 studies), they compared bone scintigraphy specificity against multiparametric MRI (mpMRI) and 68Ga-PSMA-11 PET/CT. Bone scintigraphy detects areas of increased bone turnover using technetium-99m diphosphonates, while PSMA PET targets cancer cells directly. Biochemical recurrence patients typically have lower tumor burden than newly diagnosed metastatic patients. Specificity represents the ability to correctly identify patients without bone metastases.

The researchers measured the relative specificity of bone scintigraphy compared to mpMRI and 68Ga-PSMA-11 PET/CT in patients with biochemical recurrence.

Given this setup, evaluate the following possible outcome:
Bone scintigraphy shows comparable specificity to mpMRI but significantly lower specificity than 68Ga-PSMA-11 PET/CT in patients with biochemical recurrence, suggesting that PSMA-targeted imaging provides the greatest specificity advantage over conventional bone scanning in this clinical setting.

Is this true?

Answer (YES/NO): NO